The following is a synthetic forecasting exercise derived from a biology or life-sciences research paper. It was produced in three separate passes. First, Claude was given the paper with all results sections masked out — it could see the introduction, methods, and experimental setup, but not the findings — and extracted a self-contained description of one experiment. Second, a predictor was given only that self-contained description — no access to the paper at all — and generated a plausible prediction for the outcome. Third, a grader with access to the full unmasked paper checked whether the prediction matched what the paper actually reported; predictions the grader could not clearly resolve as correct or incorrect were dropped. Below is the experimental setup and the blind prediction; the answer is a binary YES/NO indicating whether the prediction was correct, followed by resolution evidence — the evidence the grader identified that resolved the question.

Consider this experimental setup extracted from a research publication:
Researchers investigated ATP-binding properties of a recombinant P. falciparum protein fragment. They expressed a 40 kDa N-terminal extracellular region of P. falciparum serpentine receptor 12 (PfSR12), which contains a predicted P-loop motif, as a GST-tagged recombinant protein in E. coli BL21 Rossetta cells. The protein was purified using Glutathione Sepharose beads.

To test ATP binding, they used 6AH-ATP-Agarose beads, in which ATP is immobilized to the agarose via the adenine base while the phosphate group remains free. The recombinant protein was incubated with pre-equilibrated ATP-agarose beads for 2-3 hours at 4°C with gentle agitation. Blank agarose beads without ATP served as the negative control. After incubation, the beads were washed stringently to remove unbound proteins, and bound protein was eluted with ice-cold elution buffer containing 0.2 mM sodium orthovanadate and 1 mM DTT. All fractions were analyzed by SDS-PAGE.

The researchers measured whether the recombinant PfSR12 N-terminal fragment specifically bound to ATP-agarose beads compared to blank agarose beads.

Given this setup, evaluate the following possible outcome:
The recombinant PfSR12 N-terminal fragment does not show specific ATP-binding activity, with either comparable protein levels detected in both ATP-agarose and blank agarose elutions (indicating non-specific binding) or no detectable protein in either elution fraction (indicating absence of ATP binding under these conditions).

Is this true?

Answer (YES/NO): NO